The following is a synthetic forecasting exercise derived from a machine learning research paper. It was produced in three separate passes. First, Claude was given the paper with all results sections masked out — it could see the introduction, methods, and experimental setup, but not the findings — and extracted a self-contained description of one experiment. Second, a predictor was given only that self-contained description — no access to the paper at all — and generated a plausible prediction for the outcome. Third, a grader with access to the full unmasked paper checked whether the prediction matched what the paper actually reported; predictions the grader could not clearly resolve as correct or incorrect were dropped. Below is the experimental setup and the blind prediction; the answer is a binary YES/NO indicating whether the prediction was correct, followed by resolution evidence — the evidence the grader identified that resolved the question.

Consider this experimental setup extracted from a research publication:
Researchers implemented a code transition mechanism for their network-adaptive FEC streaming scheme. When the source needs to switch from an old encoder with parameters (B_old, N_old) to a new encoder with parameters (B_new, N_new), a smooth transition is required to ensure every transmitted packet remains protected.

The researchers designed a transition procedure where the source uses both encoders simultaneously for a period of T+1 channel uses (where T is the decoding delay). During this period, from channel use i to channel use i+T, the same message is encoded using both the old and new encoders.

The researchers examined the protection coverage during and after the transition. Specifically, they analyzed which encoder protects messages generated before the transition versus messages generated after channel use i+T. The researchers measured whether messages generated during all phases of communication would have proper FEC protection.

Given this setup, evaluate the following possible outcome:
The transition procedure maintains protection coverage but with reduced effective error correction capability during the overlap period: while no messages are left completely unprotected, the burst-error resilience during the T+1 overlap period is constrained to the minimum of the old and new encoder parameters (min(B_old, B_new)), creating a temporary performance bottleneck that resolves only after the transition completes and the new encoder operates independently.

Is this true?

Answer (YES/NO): NO